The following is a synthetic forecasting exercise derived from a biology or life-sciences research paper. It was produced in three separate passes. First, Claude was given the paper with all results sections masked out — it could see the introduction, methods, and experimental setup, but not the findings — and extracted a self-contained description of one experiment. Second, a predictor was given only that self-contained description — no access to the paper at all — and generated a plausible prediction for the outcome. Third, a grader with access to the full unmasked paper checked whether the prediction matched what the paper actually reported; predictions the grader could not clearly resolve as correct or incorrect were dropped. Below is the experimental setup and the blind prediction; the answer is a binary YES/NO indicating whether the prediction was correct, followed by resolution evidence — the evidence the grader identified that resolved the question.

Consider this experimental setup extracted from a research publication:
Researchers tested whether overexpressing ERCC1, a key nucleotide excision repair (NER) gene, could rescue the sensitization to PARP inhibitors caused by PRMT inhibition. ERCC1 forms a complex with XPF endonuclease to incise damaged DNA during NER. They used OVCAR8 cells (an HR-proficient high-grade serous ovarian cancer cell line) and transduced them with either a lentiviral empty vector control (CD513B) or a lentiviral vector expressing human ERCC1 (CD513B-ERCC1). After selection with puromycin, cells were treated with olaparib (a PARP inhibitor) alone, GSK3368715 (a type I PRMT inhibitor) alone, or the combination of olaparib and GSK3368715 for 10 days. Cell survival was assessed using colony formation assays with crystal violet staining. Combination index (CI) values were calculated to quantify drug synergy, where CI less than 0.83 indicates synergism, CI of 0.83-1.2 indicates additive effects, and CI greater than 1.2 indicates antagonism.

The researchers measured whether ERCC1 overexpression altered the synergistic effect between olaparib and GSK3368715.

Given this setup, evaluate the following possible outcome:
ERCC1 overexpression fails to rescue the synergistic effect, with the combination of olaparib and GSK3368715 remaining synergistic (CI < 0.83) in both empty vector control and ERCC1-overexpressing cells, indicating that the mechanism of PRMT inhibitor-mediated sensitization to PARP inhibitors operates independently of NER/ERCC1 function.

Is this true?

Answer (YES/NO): NO